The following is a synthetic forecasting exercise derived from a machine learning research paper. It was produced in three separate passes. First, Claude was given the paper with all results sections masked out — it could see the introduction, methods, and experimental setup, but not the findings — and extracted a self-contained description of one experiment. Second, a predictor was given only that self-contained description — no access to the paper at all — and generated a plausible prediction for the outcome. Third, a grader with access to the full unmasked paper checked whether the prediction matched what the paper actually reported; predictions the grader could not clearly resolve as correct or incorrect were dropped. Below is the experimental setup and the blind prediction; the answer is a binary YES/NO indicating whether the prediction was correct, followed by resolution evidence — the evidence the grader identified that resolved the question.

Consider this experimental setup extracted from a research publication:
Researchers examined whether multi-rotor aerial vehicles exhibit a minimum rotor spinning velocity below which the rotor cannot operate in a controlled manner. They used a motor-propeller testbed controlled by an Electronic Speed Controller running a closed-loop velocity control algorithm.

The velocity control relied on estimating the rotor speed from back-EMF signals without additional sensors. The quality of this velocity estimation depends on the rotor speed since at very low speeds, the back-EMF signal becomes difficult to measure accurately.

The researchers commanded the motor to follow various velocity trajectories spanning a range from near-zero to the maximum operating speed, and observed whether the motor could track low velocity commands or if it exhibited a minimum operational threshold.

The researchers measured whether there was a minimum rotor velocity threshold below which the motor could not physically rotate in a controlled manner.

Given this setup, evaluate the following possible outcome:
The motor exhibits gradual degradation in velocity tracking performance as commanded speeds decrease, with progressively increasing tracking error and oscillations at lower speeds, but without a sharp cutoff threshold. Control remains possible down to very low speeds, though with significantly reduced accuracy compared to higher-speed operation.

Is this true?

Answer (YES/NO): NO